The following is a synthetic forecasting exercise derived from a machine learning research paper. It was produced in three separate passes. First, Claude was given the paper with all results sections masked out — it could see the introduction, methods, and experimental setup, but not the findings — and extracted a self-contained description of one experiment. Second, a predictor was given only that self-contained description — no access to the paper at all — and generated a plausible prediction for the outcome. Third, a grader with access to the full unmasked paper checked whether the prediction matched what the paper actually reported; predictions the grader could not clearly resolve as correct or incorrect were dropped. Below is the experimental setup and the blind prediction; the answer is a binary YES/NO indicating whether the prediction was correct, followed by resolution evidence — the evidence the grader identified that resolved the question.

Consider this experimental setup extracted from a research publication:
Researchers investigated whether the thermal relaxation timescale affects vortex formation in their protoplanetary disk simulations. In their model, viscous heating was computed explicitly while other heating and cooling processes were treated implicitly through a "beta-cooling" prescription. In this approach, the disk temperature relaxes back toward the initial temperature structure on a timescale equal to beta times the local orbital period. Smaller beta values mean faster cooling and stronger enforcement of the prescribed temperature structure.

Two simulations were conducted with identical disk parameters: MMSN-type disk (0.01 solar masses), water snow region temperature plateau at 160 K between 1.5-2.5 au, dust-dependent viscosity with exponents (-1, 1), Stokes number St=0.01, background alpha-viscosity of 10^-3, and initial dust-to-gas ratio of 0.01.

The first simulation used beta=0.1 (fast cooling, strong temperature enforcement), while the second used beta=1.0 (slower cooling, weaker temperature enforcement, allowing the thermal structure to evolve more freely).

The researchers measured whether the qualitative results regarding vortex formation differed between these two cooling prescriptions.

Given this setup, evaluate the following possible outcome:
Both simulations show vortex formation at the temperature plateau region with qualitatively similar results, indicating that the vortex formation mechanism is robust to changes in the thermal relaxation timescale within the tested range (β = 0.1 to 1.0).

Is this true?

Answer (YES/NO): YES